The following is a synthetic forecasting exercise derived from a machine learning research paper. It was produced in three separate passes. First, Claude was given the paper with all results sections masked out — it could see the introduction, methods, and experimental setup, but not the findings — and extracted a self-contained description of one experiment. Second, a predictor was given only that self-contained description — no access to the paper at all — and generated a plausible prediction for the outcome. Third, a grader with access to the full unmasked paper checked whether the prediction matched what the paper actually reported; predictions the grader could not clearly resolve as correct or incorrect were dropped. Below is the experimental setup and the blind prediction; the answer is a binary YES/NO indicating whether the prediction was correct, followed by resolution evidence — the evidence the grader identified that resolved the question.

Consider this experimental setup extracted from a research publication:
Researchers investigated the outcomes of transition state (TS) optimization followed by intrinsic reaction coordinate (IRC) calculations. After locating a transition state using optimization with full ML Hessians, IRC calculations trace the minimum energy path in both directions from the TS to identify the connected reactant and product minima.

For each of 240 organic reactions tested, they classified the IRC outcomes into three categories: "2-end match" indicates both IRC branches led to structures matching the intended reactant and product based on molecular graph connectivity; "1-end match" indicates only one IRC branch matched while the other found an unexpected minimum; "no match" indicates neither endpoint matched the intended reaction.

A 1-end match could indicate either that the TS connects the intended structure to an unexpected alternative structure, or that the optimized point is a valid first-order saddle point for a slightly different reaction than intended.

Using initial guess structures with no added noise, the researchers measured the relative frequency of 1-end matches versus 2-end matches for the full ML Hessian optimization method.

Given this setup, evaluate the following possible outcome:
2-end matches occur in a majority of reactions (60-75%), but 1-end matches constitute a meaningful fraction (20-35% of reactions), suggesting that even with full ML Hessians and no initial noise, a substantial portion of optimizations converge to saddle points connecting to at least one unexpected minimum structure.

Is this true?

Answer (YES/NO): NO